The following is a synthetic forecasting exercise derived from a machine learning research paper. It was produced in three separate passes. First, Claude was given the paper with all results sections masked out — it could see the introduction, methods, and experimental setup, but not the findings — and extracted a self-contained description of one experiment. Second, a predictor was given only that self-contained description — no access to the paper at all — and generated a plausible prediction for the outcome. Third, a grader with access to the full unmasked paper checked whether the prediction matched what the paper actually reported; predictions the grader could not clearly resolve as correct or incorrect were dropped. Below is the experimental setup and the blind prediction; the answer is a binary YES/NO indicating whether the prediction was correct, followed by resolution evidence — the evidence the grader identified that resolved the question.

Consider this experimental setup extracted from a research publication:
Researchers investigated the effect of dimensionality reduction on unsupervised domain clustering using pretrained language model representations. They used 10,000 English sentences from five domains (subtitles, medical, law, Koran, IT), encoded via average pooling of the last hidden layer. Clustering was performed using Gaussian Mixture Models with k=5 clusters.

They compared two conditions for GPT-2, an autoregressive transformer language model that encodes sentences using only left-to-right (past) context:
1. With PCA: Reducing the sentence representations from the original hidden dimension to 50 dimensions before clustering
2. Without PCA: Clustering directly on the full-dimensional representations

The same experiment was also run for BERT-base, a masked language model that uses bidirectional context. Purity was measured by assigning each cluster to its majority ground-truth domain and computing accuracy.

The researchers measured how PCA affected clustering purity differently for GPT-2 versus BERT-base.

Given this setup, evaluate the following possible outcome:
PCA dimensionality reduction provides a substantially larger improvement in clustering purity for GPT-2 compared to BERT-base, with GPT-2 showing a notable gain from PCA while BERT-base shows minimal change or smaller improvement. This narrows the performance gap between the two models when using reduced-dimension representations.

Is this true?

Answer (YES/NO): YES